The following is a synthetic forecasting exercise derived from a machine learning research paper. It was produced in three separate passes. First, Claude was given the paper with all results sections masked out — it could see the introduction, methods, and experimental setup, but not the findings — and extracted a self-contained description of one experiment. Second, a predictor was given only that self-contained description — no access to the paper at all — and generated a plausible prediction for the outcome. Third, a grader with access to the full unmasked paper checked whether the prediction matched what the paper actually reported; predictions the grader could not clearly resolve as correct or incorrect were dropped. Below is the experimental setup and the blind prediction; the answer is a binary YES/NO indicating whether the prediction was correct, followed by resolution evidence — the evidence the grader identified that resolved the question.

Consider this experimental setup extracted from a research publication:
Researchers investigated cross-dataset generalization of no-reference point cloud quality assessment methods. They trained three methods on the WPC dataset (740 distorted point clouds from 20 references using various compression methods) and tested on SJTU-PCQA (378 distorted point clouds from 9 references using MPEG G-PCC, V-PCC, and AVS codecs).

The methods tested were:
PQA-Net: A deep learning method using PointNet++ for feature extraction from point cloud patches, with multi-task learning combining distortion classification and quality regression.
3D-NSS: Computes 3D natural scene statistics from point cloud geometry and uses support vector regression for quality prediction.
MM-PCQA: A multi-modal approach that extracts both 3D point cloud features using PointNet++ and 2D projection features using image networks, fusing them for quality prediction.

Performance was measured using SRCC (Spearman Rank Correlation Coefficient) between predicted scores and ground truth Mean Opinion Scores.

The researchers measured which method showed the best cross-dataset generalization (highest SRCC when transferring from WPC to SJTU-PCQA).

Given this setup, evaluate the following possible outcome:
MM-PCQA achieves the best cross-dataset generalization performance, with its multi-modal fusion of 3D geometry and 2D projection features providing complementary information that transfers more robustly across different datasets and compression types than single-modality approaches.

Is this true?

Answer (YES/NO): YES